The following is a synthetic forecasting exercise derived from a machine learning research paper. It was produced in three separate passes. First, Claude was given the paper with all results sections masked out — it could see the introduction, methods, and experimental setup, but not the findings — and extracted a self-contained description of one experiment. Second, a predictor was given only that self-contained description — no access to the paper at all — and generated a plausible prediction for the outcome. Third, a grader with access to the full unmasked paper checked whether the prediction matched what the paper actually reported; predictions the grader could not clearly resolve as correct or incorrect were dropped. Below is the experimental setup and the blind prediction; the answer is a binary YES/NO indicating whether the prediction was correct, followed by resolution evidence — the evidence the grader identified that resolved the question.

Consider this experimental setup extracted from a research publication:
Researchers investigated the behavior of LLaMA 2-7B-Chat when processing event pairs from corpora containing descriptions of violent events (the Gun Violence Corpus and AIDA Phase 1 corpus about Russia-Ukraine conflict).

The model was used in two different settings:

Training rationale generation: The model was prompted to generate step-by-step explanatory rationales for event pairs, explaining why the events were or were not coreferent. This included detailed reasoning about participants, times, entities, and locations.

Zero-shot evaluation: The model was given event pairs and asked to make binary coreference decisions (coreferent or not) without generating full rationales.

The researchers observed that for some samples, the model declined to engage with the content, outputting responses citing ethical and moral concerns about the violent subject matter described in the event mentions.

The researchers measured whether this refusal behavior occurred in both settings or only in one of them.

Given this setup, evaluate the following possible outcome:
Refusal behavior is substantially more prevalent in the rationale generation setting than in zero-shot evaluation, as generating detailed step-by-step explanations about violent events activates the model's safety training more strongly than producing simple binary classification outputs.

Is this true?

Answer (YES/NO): NO